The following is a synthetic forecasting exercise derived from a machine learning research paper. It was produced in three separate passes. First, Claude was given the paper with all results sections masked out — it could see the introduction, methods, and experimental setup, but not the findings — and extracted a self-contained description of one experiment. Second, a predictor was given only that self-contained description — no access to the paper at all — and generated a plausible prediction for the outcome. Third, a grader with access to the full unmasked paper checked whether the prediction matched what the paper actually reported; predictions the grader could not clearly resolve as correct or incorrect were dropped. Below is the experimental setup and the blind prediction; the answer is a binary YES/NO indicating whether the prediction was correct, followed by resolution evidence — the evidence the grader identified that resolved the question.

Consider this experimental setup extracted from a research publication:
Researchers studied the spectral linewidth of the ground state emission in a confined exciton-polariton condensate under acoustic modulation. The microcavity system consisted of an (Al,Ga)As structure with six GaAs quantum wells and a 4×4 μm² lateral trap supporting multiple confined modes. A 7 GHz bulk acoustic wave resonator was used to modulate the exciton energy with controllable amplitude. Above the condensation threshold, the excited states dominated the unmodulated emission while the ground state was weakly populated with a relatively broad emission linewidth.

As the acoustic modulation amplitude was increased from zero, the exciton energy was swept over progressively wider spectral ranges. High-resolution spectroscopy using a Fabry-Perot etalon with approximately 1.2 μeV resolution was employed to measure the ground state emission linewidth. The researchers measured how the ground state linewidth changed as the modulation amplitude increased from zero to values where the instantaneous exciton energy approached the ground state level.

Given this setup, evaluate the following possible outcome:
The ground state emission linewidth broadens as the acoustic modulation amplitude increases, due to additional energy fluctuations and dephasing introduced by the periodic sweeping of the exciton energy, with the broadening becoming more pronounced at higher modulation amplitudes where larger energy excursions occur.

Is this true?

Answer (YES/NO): NO